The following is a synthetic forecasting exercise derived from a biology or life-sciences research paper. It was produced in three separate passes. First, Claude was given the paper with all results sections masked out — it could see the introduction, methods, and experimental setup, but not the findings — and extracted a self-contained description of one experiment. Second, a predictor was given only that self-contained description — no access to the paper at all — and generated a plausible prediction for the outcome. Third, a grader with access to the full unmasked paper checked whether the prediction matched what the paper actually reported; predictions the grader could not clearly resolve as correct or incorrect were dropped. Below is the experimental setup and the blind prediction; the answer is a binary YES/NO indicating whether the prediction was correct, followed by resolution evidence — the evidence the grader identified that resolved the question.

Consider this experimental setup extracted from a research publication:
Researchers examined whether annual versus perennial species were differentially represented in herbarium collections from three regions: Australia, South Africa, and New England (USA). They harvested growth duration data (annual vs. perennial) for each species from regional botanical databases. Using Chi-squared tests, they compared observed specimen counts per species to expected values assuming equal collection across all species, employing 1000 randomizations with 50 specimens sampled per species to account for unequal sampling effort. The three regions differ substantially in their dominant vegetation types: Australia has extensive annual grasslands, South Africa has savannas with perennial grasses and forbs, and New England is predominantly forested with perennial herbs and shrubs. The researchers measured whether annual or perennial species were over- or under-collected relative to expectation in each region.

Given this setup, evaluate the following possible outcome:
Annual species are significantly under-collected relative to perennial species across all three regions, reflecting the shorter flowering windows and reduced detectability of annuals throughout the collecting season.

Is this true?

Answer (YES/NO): NO